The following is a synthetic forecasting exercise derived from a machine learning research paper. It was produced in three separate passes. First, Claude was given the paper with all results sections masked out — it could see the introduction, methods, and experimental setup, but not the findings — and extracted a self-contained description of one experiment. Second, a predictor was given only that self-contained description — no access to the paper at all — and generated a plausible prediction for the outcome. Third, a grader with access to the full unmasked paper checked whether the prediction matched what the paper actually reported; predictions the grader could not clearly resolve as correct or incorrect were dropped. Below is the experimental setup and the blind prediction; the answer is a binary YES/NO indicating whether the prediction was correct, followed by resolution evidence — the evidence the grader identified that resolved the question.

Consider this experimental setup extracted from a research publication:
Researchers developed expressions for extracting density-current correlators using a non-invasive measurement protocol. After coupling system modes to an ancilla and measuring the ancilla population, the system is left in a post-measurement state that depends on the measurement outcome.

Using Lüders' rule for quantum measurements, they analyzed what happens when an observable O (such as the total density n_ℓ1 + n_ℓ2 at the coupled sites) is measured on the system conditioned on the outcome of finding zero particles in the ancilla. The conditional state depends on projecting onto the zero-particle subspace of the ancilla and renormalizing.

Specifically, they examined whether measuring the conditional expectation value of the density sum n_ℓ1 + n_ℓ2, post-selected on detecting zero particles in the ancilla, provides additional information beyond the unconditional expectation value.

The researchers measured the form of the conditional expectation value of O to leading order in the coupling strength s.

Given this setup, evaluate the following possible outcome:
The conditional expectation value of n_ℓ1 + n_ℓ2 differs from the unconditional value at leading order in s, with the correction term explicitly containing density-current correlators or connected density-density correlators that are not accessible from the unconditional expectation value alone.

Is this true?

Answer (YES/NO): YES